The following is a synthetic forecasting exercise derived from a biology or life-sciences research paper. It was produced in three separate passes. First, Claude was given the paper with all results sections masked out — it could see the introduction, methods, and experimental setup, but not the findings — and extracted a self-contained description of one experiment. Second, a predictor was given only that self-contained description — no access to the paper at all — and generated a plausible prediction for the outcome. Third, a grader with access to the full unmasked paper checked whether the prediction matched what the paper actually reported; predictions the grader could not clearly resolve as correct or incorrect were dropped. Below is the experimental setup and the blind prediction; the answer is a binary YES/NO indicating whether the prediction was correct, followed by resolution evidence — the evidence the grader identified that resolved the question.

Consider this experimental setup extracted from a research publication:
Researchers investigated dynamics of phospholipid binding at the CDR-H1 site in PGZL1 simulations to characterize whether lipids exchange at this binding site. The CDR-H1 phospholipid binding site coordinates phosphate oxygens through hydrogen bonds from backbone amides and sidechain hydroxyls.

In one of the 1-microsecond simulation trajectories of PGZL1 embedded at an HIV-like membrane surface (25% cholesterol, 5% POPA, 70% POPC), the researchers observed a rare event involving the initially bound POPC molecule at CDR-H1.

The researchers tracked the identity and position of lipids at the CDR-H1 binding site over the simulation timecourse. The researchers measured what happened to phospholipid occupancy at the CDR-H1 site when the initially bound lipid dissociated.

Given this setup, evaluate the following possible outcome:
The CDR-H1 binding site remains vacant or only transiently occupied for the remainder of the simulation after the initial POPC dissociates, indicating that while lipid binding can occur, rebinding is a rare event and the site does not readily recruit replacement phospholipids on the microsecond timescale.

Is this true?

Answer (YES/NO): NO